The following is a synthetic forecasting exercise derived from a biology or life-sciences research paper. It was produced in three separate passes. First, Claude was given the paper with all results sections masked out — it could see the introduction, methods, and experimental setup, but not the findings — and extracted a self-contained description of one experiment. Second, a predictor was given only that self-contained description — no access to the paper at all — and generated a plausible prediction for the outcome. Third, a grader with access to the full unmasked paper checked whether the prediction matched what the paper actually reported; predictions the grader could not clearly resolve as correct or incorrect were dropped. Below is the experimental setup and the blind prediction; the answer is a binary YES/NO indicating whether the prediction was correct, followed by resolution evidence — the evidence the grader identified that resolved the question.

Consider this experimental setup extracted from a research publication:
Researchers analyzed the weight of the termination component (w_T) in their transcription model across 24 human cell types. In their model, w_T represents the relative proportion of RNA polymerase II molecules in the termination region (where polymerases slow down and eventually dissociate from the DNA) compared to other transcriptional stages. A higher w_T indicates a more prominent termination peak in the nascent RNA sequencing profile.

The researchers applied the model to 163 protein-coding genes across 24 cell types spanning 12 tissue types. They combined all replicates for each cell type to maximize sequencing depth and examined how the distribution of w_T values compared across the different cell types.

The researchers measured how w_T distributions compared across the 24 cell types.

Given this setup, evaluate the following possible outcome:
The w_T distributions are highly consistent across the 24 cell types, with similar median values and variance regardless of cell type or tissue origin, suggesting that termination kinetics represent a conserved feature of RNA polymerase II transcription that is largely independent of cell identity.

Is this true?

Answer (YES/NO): NO